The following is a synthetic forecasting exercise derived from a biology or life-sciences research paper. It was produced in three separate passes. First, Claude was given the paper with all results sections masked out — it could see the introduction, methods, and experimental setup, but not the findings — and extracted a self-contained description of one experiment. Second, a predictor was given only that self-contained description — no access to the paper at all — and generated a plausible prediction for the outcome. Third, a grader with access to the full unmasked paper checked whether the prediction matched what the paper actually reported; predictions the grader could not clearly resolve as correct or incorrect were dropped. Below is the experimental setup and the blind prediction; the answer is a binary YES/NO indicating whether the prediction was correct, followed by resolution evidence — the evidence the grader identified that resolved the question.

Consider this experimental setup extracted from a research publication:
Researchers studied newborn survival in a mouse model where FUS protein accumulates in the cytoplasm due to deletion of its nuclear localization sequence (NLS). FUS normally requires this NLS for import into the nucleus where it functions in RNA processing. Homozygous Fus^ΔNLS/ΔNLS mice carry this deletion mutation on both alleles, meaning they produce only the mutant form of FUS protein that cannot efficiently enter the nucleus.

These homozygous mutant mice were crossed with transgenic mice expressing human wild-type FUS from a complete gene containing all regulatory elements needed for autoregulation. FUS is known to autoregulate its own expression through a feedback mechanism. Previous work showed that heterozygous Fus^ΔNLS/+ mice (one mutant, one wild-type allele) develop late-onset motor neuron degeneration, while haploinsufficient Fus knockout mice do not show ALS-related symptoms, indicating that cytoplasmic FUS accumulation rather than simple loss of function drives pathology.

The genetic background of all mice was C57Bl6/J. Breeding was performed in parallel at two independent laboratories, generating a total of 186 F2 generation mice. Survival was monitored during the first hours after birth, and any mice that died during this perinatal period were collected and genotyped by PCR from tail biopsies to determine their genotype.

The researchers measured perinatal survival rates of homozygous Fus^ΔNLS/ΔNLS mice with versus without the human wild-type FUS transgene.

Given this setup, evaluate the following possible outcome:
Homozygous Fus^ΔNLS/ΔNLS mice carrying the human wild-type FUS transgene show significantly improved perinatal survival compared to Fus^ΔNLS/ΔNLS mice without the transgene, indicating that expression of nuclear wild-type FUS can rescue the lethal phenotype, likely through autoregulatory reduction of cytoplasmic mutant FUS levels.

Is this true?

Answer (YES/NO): YES